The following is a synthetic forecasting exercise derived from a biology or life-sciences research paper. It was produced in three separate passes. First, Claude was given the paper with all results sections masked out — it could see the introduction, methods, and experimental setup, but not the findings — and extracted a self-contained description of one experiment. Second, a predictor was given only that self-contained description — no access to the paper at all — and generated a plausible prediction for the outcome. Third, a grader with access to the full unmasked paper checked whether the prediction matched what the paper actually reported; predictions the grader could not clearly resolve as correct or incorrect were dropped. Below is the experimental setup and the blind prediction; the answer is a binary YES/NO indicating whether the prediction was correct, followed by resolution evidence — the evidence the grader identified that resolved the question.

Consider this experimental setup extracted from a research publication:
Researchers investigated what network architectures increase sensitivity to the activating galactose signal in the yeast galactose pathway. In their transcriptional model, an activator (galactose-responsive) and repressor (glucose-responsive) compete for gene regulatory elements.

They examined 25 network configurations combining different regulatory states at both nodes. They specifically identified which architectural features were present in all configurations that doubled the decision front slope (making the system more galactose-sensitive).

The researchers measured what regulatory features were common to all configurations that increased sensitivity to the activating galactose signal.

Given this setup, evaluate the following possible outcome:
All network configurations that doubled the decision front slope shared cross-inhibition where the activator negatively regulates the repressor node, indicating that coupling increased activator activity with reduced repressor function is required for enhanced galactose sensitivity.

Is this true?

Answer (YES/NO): NO